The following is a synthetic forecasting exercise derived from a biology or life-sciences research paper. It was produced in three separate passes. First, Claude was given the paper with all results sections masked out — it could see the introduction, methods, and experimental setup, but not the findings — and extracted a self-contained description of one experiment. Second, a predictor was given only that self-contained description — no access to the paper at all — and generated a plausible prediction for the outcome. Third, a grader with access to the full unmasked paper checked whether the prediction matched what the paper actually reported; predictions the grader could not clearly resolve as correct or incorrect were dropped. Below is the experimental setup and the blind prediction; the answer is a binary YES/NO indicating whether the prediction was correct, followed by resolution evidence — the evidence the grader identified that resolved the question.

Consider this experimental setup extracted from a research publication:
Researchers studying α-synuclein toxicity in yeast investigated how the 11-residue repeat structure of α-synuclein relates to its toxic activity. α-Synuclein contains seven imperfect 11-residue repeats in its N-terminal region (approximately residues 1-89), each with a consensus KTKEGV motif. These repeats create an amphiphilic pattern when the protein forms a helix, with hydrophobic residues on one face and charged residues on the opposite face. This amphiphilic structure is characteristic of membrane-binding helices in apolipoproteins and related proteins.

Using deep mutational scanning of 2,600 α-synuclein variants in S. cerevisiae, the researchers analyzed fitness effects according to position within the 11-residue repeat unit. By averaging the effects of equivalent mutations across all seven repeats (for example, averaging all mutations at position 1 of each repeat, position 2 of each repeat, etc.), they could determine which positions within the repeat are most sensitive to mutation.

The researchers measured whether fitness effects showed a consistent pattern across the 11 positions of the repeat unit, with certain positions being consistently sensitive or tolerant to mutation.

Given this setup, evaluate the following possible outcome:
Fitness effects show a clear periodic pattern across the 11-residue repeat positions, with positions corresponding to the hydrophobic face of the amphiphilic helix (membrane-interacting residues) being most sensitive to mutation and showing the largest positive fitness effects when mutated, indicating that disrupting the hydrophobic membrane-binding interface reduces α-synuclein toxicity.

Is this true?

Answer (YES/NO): YES